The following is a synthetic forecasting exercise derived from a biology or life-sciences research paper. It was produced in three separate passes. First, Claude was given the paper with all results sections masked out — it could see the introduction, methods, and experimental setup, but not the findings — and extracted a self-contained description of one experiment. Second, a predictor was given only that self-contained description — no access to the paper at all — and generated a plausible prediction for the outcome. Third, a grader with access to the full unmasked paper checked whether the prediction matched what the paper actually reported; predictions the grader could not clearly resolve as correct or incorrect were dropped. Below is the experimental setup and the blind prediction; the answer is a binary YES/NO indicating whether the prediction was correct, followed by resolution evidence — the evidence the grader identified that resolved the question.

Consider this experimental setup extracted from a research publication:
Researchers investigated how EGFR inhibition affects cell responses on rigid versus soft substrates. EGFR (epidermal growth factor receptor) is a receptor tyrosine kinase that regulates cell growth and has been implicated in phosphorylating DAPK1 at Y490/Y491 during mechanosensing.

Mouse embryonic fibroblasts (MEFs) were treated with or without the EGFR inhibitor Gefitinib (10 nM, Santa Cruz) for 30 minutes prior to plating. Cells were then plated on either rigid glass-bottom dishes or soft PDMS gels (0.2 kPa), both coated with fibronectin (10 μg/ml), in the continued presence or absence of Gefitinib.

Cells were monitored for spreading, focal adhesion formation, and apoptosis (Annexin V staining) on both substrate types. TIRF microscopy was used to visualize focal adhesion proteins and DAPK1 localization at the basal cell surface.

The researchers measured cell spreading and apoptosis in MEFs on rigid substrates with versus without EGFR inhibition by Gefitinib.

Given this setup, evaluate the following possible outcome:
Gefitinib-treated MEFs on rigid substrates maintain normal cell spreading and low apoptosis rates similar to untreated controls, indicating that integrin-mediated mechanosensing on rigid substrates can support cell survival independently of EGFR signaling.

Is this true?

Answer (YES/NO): NO